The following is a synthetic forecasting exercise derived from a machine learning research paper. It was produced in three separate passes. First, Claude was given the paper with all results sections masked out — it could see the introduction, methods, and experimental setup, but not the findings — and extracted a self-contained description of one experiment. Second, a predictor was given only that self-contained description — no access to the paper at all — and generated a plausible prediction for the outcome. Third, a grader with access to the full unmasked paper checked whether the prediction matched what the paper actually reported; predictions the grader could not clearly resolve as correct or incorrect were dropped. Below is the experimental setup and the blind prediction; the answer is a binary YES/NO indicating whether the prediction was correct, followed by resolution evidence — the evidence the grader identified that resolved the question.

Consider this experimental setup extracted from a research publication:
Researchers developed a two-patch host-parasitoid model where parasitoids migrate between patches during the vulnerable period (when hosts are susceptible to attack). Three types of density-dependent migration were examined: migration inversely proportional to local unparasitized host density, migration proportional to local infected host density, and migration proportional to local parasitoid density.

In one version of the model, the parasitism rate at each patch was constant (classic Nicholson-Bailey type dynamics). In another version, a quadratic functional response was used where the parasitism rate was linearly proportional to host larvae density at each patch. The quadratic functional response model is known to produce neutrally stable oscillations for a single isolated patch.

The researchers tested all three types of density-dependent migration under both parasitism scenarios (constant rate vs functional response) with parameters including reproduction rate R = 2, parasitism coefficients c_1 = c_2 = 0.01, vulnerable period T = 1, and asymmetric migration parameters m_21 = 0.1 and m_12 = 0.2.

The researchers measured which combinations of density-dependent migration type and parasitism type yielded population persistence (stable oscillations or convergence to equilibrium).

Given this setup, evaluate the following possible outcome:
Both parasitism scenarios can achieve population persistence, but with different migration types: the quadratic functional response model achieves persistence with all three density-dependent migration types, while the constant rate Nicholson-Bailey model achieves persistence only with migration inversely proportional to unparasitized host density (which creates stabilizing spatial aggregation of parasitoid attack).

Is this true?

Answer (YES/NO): NO